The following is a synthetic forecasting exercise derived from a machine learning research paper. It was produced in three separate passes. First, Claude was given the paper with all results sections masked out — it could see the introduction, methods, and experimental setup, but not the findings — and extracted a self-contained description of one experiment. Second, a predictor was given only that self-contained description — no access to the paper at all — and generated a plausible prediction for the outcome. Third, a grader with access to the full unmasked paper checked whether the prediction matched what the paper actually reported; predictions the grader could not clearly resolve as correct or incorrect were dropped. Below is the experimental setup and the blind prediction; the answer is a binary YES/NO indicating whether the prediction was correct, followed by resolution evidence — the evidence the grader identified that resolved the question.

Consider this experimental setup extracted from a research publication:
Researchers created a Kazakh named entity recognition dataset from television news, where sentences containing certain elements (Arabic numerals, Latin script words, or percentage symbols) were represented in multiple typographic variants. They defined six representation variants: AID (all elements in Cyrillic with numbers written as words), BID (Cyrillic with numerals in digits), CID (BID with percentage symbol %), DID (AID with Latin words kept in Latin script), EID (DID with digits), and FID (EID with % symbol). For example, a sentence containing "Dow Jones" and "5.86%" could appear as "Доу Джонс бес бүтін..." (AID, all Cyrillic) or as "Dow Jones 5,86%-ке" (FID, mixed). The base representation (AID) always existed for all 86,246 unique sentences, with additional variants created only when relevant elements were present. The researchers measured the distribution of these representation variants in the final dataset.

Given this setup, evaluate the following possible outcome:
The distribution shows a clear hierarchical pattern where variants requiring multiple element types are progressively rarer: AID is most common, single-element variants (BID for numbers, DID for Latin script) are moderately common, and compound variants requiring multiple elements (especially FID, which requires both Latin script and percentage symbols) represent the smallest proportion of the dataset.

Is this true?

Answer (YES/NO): NO